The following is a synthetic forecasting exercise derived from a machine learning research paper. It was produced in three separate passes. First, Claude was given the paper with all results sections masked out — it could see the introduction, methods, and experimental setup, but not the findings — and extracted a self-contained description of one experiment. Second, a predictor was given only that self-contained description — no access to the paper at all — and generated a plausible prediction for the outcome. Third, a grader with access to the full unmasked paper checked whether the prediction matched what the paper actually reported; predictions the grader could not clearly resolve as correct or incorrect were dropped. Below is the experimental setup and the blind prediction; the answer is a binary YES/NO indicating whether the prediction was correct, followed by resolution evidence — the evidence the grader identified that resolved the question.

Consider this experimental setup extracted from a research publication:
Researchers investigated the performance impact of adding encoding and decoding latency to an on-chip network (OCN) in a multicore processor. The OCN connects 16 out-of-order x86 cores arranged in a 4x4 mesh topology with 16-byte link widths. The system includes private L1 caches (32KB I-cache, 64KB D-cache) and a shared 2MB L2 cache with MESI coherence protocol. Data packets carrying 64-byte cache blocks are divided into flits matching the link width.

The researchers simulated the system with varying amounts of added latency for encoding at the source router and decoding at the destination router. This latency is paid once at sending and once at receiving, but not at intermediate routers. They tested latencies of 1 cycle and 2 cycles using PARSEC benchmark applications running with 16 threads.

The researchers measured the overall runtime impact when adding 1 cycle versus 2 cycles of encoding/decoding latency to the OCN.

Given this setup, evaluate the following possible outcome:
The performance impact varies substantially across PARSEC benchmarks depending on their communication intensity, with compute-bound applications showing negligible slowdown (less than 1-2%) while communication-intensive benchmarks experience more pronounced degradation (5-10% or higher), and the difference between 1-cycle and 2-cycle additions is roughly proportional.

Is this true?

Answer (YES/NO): NO